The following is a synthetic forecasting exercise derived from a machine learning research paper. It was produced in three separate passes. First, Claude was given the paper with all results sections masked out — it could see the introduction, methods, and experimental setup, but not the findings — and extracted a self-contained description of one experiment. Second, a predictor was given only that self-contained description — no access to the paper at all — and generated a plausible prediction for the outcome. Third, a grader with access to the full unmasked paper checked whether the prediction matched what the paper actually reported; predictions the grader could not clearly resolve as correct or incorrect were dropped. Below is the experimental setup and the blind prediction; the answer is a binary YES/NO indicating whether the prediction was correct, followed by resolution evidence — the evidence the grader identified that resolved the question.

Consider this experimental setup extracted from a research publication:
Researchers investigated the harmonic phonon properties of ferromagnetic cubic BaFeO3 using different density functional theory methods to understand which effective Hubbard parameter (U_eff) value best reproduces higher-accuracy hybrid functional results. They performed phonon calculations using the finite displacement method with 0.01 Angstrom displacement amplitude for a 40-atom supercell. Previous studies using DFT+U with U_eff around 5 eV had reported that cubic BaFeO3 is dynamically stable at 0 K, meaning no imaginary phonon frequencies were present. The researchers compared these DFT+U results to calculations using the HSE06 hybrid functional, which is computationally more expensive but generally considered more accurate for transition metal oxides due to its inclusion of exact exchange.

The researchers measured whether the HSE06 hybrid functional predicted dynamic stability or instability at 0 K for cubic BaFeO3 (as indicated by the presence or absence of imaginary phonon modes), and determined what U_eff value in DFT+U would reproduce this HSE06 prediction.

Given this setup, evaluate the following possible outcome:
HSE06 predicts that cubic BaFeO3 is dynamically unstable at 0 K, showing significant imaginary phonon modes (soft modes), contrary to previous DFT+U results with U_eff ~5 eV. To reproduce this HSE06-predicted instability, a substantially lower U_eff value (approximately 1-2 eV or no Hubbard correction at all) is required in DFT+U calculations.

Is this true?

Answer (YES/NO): NO